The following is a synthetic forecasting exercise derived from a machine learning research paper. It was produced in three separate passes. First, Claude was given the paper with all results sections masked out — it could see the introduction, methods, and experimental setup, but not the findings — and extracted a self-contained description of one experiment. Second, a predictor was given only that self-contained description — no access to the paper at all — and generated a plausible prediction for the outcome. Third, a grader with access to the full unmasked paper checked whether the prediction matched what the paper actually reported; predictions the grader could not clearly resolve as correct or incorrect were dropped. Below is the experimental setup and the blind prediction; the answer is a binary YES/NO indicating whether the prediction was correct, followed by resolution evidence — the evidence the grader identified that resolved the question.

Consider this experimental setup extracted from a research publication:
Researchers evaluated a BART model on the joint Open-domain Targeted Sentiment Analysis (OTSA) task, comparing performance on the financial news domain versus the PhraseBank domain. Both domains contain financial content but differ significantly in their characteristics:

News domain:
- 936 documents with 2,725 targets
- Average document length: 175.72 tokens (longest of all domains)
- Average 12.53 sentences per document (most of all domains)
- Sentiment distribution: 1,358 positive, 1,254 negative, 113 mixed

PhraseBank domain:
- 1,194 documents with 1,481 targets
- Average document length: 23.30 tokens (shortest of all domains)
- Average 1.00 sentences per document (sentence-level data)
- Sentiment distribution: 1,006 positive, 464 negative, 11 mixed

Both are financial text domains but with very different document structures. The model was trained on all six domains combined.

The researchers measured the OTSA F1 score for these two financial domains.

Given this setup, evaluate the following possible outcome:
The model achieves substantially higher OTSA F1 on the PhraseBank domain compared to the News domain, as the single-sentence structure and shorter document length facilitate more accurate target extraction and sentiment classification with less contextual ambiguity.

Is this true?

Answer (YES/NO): YES